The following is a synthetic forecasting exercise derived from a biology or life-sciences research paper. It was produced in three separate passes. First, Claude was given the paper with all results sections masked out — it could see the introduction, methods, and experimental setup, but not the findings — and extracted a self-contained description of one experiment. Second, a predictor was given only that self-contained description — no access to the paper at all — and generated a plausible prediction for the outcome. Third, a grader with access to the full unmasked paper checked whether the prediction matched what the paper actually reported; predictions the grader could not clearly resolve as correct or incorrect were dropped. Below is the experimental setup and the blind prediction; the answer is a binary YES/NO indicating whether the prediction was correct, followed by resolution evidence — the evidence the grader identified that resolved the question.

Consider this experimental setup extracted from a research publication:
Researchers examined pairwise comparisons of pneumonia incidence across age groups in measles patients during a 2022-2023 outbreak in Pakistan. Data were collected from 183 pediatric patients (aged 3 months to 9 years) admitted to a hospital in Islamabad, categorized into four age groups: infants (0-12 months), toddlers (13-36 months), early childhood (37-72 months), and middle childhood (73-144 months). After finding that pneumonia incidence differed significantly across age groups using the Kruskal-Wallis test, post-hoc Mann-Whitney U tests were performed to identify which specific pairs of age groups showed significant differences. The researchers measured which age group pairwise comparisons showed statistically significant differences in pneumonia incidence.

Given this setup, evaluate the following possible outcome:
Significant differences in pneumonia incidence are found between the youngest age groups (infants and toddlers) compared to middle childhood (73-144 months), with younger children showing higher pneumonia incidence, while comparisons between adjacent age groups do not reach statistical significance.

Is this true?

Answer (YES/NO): NO